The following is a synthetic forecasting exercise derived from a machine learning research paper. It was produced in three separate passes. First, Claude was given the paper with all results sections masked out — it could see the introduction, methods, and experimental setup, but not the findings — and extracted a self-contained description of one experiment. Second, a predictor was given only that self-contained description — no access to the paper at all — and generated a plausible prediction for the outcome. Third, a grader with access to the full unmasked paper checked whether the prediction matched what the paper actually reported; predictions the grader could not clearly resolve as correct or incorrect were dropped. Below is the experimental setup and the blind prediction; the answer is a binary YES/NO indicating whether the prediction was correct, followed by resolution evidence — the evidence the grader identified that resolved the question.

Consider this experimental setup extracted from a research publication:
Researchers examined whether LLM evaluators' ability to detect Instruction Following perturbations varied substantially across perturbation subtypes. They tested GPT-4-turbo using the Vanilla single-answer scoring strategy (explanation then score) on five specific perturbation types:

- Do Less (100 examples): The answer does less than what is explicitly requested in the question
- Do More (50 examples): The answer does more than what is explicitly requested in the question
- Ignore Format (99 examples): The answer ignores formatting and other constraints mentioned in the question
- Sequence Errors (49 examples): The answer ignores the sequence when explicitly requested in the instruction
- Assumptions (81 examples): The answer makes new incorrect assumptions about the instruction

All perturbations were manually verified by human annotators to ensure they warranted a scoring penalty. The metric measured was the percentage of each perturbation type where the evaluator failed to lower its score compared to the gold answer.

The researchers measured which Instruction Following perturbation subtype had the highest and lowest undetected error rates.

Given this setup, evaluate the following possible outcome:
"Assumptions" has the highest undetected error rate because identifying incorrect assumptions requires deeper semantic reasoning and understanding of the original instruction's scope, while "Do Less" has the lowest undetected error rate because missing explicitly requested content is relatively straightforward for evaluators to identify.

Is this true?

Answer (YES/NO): NO